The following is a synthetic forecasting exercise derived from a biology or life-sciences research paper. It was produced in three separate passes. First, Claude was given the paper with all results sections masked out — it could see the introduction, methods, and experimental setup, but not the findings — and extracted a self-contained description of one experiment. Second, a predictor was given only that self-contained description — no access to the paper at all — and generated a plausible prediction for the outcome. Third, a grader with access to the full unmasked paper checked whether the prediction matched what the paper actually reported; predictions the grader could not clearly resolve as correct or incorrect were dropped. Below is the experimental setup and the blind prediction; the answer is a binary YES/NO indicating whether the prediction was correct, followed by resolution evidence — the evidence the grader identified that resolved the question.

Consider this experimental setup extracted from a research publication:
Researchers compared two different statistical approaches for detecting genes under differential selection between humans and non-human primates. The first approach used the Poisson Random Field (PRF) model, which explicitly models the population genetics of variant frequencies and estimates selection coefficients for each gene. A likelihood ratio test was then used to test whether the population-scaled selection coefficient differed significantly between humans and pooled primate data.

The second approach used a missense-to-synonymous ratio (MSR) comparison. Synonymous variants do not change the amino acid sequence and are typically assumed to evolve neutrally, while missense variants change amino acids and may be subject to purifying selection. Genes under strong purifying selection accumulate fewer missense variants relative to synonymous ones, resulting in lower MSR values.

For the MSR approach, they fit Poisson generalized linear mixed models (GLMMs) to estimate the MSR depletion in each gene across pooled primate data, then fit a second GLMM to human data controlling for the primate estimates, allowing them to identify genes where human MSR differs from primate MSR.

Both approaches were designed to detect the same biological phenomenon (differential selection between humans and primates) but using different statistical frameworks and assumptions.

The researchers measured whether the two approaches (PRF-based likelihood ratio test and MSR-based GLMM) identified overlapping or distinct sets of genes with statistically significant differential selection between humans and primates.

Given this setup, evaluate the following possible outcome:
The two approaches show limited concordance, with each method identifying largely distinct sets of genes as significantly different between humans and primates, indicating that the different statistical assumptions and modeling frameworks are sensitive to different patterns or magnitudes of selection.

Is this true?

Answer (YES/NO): NO